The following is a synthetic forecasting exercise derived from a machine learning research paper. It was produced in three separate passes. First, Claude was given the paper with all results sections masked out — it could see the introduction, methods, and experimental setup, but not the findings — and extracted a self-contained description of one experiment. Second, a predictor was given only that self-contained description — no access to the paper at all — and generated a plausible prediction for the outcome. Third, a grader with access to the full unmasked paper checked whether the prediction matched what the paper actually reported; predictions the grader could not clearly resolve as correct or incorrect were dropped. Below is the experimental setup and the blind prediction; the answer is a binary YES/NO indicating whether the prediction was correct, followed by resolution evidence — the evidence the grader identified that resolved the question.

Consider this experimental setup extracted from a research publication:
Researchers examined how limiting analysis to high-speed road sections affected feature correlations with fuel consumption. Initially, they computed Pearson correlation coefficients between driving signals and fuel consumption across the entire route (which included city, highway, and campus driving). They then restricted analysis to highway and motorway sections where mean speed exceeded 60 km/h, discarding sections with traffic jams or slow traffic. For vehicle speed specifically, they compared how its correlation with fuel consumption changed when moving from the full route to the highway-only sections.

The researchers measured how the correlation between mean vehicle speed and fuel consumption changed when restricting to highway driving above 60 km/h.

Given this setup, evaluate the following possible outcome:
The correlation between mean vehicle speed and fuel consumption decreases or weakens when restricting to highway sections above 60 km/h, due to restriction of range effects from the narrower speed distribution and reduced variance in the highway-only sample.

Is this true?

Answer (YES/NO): YES